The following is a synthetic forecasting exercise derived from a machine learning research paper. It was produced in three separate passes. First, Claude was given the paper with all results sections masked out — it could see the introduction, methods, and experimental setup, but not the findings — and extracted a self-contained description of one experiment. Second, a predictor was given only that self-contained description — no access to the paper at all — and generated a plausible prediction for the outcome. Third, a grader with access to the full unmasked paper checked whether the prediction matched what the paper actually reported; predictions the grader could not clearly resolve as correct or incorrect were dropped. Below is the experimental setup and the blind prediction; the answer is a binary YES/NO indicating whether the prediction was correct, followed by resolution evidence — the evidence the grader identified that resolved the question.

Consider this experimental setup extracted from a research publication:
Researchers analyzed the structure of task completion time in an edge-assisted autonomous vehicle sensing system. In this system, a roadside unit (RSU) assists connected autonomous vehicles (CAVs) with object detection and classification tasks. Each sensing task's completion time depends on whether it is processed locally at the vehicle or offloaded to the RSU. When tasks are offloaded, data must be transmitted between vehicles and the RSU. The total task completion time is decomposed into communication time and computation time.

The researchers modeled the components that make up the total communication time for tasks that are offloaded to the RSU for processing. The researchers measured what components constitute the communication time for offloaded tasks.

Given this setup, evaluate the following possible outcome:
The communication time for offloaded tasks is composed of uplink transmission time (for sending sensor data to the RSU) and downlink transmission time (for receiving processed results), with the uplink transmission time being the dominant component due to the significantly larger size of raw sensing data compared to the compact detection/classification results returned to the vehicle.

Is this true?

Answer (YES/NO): NO